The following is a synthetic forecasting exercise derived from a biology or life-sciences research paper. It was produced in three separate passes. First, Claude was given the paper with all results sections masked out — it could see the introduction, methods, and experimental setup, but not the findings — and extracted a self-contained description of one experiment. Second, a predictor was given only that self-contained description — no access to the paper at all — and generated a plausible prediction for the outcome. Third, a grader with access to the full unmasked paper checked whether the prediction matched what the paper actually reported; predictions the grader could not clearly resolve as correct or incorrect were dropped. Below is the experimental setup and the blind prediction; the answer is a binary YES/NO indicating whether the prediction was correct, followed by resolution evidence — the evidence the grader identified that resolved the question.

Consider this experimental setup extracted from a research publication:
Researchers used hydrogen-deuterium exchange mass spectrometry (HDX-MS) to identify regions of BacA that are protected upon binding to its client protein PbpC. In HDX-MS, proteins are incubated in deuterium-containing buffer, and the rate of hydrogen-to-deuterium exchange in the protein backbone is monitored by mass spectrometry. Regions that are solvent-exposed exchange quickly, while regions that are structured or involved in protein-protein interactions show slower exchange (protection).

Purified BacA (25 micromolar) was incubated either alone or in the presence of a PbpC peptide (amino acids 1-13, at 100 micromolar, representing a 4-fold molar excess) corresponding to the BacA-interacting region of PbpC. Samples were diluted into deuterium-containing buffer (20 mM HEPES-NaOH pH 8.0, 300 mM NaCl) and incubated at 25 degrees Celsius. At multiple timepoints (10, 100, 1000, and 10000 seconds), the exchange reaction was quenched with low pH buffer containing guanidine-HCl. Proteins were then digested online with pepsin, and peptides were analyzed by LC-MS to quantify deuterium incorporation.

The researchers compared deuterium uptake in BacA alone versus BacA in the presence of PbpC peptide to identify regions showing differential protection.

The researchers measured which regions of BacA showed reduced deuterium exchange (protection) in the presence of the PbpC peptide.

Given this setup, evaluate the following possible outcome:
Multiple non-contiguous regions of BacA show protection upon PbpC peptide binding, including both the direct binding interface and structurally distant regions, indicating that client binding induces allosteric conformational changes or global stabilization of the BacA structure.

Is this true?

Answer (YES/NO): NO